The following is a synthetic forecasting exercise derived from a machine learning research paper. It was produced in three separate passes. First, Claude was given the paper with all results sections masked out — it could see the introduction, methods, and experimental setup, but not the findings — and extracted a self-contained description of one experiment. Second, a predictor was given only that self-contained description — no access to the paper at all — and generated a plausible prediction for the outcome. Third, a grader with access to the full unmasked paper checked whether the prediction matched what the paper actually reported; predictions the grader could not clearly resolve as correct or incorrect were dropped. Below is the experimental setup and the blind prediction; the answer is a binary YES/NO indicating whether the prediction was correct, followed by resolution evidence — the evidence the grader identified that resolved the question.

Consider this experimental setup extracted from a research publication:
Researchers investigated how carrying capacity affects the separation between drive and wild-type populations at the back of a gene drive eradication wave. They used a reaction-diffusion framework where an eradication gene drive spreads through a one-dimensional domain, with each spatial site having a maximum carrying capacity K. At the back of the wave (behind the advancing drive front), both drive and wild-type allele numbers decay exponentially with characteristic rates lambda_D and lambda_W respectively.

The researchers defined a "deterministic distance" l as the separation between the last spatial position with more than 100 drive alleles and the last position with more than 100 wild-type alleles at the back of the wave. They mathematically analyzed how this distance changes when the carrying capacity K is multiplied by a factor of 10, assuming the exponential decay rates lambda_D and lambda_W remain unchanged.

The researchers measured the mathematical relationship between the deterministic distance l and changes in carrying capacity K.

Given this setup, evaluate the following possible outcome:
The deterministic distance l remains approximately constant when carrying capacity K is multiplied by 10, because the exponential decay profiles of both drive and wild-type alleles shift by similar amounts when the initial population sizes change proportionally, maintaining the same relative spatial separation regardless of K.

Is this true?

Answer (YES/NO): NO